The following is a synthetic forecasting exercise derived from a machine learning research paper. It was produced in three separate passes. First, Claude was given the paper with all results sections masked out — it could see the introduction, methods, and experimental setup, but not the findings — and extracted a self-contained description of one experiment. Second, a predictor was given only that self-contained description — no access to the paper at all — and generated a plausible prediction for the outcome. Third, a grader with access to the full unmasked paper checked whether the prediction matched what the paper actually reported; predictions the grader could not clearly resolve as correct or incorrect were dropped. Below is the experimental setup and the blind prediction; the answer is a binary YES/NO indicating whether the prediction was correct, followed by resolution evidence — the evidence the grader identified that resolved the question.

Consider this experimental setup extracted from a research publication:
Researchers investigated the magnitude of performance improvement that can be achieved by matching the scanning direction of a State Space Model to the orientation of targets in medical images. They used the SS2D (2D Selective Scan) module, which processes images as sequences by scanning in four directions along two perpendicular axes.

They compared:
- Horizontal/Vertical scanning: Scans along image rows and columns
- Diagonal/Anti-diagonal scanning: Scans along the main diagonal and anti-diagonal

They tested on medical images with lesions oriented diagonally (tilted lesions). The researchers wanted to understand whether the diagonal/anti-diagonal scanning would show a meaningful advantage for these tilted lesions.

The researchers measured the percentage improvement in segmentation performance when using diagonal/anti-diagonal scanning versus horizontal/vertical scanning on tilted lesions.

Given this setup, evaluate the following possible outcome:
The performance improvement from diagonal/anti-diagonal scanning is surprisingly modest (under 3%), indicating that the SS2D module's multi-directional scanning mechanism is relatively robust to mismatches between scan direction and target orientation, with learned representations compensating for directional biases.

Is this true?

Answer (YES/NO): NO